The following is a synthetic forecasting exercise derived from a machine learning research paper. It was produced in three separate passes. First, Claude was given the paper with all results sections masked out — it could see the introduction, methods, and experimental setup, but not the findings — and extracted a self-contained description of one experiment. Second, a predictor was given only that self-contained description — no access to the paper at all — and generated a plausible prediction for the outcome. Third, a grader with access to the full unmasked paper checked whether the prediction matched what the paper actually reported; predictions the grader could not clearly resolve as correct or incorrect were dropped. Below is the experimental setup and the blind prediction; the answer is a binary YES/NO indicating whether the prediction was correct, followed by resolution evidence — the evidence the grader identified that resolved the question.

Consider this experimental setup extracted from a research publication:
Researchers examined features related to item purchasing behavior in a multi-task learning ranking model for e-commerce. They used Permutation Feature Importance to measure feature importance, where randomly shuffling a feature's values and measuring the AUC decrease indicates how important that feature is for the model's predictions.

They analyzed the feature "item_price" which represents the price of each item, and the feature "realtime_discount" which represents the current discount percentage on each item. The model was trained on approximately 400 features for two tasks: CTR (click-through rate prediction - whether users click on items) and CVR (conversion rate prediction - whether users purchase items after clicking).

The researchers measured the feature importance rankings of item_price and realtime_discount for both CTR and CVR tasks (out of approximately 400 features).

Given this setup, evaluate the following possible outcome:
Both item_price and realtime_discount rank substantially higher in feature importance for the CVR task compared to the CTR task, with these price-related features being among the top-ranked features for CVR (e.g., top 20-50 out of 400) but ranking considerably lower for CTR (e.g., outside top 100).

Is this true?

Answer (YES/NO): NO